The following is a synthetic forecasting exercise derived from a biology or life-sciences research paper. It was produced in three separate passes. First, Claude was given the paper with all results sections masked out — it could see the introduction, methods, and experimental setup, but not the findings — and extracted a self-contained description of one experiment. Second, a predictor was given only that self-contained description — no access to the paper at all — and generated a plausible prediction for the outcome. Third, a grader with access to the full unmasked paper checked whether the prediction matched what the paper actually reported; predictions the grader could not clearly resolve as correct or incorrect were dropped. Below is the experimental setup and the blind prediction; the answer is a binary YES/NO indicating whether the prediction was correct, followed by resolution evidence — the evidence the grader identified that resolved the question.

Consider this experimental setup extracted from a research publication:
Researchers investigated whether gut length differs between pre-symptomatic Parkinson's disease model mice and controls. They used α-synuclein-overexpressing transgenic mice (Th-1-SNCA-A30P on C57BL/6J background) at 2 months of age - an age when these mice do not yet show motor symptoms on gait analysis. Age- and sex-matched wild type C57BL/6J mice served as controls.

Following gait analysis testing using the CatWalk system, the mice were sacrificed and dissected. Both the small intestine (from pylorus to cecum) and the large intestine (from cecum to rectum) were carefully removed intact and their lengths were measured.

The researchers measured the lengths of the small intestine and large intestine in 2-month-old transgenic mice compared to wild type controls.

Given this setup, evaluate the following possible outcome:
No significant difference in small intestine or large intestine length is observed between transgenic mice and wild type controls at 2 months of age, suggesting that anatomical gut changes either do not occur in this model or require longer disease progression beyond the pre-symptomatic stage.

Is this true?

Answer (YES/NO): YES